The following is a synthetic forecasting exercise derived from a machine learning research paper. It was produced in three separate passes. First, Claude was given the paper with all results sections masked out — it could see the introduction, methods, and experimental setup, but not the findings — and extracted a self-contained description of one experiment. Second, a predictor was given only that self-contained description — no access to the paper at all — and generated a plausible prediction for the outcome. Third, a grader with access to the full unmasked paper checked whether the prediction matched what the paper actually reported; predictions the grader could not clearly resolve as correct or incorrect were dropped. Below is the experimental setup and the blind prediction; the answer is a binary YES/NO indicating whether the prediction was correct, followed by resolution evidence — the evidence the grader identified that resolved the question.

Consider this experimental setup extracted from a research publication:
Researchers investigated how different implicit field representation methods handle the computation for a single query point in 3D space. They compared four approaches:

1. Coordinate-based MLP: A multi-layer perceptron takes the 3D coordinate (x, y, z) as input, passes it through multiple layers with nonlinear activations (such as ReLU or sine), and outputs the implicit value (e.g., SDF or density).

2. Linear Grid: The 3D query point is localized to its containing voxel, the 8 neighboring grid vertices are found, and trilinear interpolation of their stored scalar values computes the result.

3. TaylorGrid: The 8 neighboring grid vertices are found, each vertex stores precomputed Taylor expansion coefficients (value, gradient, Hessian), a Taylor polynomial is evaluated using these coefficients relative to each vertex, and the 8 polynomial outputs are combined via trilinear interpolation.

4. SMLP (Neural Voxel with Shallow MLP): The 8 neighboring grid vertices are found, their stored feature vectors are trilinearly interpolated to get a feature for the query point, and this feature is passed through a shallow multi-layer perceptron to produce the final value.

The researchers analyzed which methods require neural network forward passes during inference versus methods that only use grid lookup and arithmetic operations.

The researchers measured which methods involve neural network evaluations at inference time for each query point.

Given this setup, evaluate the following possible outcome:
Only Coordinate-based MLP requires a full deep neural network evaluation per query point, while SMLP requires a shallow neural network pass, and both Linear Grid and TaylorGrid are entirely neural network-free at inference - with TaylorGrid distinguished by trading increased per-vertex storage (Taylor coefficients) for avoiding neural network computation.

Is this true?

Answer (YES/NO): YES